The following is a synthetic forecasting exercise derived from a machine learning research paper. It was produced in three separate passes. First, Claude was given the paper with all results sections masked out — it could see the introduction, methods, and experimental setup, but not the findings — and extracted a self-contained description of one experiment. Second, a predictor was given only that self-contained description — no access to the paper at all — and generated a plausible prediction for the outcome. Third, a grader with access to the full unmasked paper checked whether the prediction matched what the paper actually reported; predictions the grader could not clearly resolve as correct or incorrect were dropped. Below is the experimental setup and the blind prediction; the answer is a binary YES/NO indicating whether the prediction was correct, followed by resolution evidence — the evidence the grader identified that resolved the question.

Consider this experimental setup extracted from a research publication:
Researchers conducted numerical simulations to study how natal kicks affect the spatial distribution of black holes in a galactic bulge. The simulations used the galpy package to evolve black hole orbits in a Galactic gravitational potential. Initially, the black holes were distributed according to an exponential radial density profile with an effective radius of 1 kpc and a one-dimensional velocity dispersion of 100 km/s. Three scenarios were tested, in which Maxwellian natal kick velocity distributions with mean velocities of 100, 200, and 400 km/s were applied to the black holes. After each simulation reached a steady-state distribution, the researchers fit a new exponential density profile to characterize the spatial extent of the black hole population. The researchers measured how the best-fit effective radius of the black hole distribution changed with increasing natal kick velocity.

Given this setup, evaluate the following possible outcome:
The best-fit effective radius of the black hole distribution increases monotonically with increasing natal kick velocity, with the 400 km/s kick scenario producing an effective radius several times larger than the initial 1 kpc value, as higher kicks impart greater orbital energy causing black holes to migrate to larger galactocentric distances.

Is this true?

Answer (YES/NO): NO